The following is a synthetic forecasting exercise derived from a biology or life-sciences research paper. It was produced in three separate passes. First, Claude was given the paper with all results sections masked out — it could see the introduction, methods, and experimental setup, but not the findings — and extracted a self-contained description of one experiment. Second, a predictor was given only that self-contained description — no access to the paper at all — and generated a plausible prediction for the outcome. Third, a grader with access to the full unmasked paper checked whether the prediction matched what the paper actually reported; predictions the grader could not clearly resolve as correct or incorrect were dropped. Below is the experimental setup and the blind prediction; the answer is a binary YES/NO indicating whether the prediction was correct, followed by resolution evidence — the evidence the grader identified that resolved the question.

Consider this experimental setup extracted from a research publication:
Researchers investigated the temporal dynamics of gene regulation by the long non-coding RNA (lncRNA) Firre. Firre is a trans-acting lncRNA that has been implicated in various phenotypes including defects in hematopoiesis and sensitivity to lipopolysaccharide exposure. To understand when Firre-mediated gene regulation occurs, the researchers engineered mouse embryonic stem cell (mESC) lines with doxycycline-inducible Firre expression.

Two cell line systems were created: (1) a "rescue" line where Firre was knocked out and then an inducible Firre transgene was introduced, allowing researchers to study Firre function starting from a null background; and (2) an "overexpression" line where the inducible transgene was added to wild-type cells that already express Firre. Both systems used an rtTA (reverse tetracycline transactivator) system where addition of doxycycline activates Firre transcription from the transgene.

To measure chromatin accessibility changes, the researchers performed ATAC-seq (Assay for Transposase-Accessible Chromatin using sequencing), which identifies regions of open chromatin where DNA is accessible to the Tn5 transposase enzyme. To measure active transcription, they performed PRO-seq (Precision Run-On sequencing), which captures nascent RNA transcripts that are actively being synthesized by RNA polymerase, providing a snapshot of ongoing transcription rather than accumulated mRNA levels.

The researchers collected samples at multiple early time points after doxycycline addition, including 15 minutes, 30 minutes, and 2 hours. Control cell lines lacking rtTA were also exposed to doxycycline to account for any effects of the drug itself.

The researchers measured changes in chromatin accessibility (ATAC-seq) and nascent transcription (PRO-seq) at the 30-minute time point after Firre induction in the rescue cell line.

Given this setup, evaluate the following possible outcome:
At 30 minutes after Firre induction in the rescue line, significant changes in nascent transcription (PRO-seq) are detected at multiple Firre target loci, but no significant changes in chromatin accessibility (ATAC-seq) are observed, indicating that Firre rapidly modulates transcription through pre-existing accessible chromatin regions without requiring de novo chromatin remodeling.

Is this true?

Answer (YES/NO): NO